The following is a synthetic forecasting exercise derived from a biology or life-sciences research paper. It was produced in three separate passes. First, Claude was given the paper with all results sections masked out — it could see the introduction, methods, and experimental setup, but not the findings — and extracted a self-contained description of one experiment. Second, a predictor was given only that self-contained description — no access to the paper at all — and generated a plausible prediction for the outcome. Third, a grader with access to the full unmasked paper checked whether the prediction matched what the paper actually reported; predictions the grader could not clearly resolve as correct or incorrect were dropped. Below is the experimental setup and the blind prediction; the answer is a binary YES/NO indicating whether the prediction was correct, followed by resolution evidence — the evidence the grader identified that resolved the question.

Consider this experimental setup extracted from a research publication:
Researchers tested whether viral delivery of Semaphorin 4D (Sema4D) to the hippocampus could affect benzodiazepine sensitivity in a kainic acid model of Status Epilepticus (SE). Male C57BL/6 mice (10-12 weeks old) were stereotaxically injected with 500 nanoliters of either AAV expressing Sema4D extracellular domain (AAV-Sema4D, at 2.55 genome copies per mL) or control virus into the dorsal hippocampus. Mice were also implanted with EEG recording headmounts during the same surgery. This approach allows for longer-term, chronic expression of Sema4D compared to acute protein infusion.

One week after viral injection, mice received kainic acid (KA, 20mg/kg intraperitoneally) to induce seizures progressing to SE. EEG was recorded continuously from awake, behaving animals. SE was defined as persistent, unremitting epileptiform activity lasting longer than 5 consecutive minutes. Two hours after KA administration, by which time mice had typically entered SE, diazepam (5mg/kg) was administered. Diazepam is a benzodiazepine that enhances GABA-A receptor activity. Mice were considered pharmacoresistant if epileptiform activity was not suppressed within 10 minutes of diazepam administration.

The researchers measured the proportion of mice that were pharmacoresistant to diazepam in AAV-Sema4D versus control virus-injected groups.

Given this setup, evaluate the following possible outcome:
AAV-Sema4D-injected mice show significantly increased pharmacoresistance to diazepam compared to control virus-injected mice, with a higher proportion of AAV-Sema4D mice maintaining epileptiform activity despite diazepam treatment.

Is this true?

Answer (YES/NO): NO